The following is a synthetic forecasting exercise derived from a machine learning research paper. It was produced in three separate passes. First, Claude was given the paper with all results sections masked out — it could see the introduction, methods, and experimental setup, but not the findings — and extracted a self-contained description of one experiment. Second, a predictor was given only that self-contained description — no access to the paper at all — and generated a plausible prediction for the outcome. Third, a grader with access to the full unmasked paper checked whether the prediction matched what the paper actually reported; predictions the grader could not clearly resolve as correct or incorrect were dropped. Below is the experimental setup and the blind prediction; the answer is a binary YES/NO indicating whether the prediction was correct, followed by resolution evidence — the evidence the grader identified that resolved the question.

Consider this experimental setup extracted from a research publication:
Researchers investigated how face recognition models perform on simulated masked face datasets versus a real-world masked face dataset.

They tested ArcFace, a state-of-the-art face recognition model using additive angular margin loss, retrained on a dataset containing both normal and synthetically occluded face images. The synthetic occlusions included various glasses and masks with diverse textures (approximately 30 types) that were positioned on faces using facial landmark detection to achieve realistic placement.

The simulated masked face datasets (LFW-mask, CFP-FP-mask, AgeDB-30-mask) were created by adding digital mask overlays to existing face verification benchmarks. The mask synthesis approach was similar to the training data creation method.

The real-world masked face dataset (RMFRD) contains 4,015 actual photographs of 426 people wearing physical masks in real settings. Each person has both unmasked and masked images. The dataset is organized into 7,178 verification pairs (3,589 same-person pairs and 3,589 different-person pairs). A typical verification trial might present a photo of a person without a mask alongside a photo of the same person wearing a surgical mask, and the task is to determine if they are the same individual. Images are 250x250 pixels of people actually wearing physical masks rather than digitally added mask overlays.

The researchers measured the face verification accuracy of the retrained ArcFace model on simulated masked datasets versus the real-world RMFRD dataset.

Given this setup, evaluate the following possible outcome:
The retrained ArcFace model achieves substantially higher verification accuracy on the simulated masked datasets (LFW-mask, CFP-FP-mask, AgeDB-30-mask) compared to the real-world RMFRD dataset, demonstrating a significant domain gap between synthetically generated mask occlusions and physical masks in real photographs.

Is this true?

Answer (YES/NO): YES